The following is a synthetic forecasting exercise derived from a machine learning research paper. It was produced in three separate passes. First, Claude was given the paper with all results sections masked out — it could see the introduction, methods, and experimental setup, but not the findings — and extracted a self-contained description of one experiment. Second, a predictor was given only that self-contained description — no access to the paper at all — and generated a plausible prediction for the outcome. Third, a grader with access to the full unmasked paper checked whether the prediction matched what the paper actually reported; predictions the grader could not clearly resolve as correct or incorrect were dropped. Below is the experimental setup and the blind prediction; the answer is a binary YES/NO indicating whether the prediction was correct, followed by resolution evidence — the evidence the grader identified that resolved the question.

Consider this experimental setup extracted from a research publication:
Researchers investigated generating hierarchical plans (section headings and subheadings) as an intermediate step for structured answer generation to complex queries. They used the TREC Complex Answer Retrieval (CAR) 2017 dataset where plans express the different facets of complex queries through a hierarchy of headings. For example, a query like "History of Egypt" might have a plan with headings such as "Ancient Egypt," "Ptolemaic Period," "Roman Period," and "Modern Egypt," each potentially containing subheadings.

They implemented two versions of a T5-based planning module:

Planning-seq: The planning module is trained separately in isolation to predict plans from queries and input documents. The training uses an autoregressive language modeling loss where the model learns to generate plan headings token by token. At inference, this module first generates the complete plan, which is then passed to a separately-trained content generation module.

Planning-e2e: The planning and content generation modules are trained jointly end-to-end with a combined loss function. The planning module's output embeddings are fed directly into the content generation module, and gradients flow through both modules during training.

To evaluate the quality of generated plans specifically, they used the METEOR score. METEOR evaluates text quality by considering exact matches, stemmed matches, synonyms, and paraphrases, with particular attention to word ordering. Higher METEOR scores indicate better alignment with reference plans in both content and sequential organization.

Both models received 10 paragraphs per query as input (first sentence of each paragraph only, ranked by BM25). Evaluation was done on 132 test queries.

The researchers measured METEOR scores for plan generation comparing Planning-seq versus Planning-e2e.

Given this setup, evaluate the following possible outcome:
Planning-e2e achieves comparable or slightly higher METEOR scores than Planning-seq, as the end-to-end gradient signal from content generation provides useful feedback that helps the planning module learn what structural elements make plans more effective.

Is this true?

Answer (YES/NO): NO